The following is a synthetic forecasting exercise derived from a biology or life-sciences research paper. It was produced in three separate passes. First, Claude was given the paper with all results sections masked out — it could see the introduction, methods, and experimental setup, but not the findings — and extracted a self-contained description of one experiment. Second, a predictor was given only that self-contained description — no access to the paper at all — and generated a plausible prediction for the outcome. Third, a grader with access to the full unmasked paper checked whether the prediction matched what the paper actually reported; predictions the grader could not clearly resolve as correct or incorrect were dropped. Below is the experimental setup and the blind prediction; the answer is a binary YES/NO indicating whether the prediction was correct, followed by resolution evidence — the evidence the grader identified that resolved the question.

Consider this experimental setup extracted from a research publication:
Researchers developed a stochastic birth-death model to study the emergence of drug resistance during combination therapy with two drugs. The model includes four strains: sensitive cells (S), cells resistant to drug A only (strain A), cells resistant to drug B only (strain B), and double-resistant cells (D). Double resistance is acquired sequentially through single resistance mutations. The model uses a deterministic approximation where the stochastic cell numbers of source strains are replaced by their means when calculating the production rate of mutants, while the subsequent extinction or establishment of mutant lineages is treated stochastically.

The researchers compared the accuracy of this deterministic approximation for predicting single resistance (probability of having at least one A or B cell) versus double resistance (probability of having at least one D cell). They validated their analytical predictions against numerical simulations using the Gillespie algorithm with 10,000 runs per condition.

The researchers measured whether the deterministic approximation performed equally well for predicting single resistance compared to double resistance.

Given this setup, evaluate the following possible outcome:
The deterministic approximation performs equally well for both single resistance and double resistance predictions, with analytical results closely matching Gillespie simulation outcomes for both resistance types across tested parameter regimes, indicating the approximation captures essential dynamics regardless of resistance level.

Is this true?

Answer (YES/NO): NO